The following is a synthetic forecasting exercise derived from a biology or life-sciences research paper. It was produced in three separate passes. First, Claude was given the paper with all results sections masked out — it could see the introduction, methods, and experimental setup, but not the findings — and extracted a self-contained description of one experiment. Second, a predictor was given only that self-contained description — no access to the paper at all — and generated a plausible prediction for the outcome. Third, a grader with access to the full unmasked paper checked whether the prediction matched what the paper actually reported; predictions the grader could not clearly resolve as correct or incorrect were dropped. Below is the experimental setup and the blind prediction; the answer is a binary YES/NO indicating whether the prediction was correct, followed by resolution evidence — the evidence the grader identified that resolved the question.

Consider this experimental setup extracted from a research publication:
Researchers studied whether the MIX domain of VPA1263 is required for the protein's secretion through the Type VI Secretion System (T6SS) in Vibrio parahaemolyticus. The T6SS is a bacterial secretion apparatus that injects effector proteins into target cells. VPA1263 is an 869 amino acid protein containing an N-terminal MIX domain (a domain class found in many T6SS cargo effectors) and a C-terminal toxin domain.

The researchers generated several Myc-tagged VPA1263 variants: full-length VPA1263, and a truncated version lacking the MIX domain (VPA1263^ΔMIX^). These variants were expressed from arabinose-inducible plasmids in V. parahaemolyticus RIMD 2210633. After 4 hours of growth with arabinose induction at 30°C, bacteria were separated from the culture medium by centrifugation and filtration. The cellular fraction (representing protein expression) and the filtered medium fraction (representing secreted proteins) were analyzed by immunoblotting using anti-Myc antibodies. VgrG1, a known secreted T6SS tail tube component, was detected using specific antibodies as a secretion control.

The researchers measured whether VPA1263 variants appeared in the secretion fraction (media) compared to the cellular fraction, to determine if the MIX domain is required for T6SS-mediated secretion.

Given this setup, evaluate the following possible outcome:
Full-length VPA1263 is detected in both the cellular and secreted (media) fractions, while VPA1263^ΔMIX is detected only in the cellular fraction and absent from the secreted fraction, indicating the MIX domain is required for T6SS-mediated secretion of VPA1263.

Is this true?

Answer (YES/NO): YES